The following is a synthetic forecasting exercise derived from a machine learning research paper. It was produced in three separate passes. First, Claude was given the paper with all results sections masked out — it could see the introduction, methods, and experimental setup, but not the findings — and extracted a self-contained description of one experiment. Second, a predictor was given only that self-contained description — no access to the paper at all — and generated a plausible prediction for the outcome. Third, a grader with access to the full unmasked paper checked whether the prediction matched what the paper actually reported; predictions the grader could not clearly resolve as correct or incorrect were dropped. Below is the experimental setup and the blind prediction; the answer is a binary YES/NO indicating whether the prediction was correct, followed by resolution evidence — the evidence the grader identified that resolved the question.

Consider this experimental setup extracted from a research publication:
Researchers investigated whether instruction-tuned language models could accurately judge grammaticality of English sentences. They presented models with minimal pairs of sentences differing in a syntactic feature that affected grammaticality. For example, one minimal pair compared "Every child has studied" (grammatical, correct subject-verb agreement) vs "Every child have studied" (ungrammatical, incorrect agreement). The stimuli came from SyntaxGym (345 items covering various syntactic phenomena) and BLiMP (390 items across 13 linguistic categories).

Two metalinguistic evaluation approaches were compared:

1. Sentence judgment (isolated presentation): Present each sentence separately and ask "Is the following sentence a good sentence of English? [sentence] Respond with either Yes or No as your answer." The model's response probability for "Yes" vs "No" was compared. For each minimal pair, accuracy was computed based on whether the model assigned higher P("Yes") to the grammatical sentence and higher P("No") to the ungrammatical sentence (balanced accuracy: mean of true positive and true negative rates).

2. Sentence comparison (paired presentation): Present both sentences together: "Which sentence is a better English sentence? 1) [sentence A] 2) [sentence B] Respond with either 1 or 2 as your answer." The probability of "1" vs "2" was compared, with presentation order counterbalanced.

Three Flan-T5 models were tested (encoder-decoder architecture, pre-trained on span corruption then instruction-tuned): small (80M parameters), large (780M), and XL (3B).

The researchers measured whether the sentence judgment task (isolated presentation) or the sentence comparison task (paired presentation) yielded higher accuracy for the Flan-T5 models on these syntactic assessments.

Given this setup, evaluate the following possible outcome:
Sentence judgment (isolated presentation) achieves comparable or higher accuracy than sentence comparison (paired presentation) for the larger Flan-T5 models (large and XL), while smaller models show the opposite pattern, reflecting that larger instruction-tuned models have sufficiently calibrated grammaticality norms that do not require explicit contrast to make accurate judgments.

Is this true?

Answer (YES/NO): NO